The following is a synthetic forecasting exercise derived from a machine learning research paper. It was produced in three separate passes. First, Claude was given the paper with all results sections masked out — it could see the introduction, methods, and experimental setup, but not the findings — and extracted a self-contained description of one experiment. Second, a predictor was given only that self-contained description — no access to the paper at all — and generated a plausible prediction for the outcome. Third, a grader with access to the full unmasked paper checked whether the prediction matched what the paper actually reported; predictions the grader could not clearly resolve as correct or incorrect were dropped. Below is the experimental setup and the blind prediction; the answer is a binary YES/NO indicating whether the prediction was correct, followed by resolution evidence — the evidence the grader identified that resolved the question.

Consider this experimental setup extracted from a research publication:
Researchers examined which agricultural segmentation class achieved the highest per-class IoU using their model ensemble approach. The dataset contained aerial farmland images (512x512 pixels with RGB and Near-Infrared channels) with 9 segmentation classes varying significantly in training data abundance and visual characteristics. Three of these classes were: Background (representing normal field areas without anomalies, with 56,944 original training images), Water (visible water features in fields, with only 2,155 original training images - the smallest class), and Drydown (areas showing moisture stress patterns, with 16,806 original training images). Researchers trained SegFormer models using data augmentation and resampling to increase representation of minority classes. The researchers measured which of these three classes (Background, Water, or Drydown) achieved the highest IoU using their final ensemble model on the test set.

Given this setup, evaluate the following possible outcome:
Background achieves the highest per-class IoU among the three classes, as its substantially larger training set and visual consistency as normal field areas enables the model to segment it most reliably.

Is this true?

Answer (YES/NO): NO